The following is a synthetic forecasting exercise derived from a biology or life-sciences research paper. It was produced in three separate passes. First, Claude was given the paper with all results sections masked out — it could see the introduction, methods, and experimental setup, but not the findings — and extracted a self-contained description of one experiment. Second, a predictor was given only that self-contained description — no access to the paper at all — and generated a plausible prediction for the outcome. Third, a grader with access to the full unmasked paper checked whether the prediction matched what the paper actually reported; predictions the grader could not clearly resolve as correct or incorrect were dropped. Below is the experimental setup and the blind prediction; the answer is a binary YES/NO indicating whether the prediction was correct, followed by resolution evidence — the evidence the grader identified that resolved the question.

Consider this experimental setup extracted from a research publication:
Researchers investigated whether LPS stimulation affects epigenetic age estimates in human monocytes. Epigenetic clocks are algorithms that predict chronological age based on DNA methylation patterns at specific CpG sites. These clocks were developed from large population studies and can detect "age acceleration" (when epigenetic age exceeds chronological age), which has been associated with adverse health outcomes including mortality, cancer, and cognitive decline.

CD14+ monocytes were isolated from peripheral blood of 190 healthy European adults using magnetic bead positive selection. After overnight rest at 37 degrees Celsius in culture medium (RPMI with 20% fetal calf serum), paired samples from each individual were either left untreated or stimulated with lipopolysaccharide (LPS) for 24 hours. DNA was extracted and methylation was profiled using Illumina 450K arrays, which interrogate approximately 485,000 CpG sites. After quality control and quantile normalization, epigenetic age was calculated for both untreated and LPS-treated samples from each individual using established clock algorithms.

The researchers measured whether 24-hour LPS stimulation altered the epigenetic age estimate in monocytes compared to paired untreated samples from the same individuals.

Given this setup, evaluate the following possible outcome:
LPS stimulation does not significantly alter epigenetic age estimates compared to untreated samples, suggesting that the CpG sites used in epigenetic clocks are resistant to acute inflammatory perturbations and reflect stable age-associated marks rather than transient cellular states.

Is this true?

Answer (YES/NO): NO